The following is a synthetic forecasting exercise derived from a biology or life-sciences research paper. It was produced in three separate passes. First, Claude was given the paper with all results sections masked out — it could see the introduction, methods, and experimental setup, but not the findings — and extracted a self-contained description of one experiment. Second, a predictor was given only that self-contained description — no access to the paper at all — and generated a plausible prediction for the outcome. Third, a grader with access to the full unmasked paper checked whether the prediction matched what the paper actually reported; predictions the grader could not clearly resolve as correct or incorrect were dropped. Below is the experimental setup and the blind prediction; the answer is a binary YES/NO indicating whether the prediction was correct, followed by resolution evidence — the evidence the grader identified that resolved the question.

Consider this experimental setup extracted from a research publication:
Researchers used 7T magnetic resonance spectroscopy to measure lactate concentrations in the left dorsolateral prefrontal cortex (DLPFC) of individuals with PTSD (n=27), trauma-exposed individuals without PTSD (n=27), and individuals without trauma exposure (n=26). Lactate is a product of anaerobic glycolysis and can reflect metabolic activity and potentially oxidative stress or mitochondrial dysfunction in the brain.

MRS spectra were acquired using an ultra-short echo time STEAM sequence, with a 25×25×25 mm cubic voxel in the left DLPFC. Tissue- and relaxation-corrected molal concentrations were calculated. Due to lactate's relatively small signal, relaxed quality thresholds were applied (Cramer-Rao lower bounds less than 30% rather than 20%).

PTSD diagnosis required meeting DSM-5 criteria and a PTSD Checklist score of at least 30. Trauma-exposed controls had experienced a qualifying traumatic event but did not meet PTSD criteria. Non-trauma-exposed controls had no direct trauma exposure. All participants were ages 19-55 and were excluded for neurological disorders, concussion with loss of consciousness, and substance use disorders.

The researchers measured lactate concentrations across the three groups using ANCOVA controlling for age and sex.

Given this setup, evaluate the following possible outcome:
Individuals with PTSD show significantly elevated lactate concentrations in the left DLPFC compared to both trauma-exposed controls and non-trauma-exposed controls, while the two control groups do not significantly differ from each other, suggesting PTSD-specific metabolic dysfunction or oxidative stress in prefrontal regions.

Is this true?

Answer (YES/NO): NO